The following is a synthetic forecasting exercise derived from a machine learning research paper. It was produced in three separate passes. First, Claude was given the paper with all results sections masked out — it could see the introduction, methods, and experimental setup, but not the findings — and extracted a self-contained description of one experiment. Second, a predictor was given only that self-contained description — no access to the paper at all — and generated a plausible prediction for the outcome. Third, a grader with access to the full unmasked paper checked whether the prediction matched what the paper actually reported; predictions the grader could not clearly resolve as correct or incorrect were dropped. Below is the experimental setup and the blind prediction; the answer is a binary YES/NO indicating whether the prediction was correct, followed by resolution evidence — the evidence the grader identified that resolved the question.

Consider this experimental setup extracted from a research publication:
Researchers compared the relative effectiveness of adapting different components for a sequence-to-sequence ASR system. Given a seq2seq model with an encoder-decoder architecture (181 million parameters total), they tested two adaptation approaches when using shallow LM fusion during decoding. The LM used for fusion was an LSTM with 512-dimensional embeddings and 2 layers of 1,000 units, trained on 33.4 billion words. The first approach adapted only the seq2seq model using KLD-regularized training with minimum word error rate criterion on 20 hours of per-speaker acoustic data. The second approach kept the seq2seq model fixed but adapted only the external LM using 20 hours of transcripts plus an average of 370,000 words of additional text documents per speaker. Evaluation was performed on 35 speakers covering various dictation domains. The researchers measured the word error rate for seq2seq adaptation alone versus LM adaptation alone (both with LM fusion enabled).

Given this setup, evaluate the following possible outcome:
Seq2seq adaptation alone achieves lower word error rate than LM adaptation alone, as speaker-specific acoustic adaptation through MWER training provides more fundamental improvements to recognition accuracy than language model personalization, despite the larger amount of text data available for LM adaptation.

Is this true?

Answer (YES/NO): YES